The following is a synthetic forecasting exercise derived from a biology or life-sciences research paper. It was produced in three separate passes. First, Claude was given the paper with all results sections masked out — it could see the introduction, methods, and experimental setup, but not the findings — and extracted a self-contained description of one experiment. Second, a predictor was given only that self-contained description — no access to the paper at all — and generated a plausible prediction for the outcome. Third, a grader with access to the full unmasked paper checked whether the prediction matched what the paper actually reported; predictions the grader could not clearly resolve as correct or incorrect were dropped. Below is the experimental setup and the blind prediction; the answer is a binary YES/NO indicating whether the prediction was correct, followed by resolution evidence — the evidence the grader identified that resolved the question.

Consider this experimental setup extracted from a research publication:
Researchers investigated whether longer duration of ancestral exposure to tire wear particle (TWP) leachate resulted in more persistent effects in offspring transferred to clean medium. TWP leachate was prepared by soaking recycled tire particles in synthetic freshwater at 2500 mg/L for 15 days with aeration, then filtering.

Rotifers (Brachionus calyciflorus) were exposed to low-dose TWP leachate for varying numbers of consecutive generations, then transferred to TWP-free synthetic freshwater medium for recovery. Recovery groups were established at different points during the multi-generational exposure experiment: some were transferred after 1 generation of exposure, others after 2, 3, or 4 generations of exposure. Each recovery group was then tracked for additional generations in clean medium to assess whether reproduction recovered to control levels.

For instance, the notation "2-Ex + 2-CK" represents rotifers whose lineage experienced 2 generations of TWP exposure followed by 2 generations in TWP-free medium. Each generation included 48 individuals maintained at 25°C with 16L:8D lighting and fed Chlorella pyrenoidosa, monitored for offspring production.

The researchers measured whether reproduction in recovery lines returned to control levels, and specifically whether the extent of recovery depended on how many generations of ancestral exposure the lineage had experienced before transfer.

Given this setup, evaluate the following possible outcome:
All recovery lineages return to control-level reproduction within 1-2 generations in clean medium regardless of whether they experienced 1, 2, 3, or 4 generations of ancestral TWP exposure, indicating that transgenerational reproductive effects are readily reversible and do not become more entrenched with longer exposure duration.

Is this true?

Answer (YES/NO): NO